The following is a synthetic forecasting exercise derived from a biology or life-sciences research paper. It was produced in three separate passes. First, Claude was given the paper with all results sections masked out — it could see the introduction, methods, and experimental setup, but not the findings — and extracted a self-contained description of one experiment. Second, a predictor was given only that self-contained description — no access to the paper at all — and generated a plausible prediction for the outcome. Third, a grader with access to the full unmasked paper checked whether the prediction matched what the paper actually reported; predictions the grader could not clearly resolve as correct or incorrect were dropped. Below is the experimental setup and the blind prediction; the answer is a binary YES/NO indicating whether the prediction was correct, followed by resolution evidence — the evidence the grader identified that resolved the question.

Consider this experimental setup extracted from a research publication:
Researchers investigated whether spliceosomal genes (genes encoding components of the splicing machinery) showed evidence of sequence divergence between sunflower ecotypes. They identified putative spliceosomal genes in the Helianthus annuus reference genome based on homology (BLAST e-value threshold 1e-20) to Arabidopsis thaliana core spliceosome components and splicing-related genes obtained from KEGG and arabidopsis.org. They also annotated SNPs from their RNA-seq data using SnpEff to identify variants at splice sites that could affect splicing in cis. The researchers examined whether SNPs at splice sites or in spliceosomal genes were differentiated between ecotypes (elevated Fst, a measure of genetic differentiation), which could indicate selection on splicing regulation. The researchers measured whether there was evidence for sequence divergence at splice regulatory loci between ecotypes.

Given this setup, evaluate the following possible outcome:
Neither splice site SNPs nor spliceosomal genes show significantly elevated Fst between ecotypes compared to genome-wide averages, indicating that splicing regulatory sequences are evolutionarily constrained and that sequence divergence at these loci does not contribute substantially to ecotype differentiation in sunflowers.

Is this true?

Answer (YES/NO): NO